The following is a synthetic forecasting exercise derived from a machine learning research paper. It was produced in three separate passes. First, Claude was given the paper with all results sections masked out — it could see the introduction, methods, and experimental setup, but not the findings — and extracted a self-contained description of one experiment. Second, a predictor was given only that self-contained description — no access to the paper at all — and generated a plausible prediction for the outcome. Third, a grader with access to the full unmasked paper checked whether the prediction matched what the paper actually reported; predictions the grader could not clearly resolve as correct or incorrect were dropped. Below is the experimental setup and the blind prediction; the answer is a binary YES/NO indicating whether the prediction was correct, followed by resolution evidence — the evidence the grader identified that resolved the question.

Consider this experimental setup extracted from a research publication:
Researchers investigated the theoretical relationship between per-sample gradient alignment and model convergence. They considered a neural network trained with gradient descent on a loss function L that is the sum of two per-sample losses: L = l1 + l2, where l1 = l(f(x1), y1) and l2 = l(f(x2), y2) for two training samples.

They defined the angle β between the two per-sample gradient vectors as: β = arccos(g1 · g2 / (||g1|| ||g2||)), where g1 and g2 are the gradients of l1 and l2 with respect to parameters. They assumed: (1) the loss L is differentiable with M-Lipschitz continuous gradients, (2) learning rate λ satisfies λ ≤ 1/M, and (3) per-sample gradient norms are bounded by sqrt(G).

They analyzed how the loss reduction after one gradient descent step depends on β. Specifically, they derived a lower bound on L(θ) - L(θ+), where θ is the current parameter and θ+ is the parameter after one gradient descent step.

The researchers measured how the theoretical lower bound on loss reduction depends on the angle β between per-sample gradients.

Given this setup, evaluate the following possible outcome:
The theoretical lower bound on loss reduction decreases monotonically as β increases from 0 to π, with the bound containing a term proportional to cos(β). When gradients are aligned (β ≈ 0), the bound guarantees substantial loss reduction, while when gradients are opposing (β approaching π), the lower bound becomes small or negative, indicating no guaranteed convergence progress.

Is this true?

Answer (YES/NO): YES